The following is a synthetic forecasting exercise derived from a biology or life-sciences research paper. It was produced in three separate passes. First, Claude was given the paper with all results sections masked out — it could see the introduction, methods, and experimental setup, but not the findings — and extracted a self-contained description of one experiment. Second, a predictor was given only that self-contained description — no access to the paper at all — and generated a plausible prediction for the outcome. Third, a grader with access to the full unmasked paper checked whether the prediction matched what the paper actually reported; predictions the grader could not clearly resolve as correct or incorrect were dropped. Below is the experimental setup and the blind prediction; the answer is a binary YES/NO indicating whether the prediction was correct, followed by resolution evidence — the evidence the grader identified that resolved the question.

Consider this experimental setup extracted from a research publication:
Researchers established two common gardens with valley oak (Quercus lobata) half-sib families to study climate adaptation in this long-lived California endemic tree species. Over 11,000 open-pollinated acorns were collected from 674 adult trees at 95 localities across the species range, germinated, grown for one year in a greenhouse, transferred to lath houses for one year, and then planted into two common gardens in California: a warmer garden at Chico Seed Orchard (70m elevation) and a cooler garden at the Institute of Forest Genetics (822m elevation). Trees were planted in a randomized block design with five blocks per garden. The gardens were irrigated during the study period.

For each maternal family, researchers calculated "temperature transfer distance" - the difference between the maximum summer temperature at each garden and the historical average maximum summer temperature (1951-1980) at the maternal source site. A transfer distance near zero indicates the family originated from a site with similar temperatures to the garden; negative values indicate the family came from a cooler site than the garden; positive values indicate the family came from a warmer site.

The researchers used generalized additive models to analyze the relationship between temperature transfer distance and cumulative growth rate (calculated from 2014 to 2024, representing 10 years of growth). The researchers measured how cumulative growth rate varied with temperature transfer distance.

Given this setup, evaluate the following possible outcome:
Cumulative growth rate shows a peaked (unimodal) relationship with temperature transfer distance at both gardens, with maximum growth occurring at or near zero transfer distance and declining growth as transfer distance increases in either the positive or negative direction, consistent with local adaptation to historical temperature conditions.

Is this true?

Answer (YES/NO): NO